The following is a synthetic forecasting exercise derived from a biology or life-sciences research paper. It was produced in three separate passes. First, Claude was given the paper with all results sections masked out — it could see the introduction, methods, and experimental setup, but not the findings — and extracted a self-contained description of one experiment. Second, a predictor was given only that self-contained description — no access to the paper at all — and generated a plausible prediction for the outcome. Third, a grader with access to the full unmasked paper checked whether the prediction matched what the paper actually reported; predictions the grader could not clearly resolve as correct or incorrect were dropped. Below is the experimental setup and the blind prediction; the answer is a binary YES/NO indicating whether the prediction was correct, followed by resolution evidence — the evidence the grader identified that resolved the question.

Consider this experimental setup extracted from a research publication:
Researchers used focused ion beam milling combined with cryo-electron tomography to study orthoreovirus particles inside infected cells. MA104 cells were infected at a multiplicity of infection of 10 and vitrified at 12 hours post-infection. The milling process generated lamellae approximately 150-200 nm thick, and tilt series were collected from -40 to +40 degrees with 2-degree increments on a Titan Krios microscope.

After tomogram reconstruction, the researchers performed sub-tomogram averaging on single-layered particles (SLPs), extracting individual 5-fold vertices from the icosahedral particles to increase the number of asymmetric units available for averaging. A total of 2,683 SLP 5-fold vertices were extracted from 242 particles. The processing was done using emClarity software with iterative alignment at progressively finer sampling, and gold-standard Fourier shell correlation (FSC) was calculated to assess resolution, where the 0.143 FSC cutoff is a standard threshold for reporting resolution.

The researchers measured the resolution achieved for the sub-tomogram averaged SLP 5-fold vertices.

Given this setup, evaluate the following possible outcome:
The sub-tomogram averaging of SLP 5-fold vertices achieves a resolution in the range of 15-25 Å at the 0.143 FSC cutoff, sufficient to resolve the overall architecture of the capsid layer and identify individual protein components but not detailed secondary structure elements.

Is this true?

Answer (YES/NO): NO